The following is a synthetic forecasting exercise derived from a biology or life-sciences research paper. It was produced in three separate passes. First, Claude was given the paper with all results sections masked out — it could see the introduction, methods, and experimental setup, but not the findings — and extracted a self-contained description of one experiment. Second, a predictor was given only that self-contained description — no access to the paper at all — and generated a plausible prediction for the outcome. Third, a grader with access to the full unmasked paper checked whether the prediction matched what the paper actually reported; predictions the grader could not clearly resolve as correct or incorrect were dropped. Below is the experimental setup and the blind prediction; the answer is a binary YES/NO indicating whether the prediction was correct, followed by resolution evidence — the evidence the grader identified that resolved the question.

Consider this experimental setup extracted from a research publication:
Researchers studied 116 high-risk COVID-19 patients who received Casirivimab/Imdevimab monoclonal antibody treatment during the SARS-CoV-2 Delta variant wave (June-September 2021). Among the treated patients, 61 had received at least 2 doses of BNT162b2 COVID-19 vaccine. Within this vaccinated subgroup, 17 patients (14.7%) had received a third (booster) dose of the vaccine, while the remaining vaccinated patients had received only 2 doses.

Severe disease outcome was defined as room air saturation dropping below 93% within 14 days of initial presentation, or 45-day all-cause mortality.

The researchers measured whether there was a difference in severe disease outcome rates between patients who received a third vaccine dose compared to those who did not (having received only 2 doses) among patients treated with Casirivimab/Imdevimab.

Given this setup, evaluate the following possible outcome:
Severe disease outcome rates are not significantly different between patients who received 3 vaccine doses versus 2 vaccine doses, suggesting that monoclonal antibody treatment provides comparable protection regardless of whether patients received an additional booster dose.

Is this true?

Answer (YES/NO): YES